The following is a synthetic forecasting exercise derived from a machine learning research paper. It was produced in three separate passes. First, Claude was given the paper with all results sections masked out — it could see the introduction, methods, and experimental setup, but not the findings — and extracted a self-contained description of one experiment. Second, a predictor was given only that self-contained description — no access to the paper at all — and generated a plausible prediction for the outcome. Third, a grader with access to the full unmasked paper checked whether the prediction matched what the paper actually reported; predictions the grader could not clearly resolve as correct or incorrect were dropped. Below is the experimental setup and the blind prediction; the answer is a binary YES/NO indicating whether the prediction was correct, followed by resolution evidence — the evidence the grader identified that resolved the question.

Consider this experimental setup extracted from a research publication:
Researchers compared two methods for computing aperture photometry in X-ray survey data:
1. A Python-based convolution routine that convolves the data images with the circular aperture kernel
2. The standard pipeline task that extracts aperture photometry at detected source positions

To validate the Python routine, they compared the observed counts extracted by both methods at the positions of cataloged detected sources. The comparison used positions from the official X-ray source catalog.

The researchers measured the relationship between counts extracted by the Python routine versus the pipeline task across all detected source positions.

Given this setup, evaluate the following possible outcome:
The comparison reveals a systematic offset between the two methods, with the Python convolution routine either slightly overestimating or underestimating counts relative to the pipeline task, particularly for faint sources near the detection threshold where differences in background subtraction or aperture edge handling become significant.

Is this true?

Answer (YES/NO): NO